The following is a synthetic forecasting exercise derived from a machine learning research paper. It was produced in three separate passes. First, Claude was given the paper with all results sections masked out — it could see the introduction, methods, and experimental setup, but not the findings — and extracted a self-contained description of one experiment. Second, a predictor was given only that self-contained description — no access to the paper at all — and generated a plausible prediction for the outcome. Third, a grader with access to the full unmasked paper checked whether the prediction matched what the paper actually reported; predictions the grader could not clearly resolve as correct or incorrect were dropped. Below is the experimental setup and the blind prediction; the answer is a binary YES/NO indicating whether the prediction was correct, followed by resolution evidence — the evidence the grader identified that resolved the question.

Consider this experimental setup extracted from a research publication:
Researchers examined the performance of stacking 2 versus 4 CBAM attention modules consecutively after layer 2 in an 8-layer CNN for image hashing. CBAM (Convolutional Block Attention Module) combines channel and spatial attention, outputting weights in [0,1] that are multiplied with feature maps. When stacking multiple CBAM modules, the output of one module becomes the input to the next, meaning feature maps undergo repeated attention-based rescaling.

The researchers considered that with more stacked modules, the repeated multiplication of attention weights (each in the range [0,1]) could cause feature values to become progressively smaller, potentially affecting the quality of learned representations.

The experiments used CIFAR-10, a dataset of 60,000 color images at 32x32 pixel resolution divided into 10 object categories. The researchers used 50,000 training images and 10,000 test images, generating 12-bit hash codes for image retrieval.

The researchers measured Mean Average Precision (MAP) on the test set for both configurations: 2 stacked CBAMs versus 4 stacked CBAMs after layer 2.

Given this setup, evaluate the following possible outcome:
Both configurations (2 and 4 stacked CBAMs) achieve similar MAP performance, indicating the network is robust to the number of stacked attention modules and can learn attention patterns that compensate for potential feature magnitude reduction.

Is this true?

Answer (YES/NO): YES